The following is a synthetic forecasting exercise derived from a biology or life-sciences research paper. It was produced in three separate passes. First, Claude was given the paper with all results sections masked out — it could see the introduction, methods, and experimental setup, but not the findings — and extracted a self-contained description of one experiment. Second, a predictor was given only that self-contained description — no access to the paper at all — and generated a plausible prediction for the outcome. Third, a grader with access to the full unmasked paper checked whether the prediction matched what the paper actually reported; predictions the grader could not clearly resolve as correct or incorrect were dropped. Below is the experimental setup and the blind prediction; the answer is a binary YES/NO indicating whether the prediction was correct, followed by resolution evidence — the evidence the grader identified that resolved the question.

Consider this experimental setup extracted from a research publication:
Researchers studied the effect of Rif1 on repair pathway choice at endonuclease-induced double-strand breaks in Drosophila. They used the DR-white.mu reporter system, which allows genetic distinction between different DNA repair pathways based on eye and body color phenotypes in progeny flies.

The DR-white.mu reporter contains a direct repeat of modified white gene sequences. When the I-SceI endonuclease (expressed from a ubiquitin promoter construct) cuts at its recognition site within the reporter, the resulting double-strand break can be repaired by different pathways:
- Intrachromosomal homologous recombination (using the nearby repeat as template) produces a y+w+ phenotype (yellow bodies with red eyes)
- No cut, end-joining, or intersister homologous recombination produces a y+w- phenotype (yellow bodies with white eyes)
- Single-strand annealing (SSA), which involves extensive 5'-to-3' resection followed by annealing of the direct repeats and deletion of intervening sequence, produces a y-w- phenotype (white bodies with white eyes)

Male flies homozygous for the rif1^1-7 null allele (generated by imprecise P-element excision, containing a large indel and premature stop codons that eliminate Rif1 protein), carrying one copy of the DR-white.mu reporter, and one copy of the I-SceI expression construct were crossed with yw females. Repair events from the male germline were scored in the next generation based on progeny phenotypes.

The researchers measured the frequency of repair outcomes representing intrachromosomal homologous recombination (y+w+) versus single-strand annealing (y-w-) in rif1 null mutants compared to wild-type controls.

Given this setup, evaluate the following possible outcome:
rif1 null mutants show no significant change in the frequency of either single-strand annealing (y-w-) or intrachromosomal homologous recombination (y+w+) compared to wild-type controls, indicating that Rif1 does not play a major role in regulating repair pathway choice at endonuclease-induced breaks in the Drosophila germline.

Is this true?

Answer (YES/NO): NO